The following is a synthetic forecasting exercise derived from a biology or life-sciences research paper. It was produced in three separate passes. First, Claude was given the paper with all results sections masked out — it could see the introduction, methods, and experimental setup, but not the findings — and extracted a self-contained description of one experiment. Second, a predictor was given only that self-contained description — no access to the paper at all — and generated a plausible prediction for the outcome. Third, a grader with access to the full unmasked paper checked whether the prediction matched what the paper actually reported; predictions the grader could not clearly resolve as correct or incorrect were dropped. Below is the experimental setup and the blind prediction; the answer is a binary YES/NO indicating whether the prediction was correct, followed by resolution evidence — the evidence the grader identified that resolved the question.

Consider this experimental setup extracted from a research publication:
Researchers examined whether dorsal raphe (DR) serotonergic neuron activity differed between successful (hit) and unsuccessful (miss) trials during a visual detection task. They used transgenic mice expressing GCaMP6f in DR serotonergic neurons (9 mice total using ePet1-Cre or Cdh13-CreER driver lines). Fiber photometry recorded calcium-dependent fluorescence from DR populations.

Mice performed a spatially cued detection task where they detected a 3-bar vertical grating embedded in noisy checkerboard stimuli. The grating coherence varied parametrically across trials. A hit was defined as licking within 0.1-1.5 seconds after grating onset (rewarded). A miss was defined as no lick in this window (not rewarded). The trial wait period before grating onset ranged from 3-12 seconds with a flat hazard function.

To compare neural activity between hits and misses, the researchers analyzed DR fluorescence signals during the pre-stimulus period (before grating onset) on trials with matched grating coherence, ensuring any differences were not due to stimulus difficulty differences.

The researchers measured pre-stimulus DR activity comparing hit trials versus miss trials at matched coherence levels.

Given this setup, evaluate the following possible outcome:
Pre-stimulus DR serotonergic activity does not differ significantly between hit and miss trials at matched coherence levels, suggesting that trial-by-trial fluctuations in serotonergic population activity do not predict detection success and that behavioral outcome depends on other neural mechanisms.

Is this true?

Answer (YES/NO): NO